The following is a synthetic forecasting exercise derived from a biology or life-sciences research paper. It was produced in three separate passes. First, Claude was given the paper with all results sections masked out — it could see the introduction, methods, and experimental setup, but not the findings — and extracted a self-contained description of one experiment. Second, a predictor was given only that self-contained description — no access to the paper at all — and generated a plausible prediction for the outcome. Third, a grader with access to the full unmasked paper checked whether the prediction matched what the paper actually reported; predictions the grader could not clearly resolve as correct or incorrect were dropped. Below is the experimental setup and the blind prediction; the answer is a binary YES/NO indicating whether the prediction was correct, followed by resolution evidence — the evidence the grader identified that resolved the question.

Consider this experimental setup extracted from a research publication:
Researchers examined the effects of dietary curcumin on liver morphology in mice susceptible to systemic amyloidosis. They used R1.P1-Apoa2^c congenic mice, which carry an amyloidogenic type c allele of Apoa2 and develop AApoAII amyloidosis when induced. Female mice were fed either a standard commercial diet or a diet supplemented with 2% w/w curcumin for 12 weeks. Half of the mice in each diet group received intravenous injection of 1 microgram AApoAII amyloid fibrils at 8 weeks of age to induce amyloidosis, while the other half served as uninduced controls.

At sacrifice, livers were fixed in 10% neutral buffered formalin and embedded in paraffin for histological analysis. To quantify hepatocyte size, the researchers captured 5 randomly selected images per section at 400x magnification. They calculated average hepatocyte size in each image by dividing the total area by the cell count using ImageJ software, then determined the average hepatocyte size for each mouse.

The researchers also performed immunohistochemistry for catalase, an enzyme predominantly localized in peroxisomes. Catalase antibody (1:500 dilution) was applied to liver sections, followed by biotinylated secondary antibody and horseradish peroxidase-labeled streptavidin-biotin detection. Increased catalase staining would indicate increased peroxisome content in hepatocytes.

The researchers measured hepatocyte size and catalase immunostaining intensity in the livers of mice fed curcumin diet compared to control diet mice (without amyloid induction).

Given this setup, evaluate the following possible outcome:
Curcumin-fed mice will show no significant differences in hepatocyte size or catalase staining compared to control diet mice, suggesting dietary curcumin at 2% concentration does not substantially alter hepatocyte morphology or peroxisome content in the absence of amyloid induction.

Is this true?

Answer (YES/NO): NO